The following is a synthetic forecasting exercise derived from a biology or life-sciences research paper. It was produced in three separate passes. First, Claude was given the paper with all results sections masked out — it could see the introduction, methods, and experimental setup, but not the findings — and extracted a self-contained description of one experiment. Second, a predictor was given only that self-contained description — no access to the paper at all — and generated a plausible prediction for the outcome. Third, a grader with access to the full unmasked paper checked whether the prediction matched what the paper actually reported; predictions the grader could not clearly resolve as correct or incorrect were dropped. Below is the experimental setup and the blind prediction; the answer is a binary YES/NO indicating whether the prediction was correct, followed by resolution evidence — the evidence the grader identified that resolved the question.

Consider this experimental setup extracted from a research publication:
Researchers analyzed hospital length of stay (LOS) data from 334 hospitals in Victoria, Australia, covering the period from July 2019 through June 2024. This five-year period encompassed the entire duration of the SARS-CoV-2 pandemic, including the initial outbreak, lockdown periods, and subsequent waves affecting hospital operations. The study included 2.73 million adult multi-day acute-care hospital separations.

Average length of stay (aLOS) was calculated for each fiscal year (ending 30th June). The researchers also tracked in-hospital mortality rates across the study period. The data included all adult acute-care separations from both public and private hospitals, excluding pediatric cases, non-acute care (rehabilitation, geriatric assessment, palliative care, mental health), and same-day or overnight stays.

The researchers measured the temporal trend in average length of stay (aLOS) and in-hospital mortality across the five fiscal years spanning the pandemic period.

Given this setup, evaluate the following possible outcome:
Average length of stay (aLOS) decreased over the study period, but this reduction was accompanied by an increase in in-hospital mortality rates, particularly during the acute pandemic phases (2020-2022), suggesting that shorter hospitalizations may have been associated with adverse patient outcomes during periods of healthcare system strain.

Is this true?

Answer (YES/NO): NO